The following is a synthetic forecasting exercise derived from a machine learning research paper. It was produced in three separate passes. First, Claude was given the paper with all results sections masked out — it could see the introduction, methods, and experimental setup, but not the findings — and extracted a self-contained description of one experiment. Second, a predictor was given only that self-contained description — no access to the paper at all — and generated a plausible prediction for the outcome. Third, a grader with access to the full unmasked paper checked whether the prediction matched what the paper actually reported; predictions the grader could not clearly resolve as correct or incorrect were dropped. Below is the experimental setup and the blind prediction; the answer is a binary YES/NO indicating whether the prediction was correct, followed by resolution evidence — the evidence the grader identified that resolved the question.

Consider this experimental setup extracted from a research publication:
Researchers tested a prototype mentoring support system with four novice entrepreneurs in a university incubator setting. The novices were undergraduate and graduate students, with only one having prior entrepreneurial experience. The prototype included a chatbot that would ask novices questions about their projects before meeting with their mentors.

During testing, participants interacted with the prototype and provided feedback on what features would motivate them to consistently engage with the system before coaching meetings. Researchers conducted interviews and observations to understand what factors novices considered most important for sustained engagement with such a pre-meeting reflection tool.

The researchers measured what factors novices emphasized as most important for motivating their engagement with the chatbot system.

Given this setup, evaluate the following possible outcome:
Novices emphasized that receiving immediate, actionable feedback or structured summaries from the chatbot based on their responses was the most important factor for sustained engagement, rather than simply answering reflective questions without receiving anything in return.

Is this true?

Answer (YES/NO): NO